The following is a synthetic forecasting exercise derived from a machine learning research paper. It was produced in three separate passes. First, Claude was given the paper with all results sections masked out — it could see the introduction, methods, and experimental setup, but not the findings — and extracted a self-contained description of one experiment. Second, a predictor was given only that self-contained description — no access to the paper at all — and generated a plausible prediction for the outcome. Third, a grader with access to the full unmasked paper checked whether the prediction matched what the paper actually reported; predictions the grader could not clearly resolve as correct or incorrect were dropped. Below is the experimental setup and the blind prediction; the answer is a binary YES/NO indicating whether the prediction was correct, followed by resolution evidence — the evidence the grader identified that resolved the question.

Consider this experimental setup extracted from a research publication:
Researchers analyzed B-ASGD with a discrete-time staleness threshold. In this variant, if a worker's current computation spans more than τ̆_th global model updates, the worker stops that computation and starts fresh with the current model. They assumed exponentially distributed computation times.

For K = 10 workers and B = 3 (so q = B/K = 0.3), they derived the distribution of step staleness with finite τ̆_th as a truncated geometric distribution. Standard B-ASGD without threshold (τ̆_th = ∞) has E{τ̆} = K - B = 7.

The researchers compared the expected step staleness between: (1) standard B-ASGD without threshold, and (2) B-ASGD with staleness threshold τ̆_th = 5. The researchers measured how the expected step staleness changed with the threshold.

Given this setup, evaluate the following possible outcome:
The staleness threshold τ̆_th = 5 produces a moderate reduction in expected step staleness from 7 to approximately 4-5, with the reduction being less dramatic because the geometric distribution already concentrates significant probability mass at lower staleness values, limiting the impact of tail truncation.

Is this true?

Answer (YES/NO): YES